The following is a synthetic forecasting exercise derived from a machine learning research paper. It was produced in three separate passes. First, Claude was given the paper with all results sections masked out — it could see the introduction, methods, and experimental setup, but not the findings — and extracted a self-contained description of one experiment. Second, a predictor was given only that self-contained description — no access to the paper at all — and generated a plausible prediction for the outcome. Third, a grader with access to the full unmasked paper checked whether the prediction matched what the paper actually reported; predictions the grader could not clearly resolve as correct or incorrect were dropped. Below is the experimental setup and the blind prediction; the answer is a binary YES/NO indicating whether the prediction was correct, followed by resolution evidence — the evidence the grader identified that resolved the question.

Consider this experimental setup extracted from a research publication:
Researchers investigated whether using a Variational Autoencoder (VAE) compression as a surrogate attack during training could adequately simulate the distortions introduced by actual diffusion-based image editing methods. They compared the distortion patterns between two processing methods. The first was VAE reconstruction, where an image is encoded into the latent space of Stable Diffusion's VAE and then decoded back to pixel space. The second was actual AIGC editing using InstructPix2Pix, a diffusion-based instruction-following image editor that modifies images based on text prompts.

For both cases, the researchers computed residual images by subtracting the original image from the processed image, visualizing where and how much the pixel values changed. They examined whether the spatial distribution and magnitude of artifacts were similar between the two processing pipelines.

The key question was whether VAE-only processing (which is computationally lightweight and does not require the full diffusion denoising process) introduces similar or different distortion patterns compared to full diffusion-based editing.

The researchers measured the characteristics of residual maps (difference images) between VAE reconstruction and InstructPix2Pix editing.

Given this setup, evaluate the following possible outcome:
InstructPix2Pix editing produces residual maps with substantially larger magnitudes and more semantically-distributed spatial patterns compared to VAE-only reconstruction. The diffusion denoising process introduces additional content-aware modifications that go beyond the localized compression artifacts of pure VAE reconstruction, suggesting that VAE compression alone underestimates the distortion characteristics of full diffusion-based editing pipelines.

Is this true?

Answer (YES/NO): NO